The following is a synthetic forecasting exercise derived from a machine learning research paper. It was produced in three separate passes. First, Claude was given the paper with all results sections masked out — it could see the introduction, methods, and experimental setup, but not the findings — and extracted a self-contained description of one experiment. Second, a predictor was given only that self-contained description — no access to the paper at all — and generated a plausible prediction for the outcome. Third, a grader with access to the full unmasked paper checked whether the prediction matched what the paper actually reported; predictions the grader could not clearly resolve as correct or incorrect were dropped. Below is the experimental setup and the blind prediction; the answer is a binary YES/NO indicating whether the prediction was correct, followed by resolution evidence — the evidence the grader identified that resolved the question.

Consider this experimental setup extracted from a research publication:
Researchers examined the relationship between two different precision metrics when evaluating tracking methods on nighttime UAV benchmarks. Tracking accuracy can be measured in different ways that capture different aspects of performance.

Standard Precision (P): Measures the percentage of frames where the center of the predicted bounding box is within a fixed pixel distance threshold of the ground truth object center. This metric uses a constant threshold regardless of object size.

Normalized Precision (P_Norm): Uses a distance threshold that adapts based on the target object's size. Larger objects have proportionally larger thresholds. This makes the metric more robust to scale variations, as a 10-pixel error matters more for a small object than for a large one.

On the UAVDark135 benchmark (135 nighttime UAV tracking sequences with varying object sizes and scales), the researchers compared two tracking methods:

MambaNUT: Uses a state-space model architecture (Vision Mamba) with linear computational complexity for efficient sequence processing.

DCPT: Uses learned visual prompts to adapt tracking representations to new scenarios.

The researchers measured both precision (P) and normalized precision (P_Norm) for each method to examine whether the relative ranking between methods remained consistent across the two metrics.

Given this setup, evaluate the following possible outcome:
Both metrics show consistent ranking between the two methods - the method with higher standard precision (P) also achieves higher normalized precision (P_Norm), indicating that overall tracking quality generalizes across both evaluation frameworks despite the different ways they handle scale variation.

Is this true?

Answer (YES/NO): NO